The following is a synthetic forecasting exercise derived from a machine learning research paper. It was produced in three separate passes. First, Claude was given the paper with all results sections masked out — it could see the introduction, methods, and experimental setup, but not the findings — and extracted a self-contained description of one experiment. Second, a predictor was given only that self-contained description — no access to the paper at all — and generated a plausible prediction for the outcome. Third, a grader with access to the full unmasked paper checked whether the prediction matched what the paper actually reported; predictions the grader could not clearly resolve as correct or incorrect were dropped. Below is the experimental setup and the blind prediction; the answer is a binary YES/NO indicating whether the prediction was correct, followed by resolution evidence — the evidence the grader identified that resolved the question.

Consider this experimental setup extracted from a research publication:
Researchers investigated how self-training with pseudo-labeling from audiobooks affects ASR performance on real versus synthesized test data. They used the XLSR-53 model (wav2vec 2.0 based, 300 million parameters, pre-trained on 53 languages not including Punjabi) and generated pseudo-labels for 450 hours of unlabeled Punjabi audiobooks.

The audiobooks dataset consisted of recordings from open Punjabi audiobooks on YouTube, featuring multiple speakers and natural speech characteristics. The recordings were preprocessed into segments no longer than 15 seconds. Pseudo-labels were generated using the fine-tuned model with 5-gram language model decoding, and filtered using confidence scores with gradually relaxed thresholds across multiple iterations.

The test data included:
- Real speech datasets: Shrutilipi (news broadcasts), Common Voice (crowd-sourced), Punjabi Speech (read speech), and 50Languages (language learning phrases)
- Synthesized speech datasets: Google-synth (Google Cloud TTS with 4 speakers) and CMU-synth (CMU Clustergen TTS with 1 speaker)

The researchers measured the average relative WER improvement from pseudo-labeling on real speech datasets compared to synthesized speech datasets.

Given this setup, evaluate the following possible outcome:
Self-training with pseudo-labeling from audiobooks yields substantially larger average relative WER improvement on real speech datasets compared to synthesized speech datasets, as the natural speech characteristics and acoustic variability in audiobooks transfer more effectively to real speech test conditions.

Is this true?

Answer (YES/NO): YES